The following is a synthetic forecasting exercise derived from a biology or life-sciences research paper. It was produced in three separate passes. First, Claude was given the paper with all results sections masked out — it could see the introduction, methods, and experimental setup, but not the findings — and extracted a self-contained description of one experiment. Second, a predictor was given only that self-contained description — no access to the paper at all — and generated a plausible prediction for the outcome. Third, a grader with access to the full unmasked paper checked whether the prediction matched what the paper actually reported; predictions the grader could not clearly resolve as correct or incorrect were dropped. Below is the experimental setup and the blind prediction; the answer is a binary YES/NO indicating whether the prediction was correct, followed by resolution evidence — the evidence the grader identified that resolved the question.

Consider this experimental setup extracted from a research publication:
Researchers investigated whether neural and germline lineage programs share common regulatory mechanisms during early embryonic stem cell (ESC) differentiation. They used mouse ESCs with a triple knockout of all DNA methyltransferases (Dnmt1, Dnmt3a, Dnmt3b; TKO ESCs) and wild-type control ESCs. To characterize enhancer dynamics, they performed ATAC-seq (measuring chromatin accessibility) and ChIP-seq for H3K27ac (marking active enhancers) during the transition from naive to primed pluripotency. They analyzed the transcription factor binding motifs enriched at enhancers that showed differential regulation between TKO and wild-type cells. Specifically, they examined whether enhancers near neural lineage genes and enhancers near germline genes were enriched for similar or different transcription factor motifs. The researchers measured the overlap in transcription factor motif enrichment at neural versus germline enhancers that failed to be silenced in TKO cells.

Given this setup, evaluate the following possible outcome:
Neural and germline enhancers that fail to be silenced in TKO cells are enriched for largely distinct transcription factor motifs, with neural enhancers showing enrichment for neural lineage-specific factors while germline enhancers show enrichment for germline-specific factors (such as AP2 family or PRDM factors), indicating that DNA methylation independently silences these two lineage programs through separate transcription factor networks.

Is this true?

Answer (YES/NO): NO